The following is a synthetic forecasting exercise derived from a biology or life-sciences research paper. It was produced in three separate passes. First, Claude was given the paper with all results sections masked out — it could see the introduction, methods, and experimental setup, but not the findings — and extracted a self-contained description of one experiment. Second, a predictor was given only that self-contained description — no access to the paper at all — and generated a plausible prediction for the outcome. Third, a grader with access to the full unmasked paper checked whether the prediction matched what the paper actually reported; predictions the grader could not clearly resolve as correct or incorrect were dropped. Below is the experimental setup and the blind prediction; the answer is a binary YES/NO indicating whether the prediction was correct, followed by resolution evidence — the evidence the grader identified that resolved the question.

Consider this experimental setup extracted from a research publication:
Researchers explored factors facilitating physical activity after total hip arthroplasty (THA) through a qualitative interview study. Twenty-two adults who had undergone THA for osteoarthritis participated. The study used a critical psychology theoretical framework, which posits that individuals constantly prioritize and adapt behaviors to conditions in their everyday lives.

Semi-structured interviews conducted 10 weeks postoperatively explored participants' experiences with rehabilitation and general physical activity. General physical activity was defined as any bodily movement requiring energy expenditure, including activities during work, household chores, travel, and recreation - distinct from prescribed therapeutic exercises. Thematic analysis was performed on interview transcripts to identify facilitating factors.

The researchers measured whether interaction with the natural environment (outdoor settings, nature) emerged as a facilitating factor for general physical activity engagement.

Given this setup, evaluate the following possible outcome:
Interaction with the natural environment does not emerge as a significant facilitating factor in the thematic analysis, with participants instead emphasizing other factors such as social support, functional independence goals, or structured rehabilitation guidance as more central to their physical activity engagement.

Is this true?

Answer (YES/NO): NO